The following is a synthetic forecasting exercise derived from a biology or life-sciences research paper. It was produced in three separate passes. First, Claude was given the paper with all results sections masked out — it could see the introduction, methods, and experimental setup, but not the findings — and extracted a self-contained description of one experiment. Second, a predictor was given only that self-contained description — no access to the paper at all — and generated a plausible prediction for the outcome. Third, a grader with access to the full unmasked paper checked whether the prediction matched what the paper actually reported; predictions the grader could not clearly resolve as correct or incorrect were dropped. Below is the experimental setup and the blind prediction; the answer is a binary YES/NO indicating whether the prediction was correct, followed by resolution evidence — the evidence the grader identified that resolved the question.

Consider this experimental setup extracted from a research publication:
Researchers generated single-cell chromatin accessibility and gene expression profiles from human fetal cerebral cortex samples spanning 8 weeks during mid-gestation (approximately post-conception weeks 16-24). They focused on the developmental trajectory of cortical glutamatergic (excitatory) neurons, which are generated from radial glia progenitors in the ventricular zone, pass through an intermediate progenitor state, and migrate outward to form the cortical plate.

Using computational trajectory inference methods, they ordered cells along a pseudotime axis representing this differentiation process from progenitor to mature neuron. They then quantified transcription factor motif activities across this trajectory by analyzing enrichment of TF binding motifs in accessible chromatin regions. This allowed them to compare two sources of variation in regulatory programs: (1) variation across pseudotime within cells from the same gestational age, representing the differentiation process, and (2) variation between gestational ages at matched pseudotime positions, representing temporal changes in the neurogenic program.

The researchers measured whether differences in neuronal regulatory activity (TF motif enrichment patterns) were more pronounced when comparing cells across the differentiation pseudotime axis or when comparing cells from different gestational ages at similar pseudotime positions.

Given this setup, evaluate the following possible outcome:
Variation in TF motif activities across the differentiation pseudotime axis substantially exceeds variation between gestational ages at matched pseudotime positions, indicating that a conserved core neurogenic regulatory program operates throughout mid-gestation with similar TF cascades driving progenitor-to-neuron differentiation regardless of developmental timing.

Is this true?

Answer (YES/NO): YES